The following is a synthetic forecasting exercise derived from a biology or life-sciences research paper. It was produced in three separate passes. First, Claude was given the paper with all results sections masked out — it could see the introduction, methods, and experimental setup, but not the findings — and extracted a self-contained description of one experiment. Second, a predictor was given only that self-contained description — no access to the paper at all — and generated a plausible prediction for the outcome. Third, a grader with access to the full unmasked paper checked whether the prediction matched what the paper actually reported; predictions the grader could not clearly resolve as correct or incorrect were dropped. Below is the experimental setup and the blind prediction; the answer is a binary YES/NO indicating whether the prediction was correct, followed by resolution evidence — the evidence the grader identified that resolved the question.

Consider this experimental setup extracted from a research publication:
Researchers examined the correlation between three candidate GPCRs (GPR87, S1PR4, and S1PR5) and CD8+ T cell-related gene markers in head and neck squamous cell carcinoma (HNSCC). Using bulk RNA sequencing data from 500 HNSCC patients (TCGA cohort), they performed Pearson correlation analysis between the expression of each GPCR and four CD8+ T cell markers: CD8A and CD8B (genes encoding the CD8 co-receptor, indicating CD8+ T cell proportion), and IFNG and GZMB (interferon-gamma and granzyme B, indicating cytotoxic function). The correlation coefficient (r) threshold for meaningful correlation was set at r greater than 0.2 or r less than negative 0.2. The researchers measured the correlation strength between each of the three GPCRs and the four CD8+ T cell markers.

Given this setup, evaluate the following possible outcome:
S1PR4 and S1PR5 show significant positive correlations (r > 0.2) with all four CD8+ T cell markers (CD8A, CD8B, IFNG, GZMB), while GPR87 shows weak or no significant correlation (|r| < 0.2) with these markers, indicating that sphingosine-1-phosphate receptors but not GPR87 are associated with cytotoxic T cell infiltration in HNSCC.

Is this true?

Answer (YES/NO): NO